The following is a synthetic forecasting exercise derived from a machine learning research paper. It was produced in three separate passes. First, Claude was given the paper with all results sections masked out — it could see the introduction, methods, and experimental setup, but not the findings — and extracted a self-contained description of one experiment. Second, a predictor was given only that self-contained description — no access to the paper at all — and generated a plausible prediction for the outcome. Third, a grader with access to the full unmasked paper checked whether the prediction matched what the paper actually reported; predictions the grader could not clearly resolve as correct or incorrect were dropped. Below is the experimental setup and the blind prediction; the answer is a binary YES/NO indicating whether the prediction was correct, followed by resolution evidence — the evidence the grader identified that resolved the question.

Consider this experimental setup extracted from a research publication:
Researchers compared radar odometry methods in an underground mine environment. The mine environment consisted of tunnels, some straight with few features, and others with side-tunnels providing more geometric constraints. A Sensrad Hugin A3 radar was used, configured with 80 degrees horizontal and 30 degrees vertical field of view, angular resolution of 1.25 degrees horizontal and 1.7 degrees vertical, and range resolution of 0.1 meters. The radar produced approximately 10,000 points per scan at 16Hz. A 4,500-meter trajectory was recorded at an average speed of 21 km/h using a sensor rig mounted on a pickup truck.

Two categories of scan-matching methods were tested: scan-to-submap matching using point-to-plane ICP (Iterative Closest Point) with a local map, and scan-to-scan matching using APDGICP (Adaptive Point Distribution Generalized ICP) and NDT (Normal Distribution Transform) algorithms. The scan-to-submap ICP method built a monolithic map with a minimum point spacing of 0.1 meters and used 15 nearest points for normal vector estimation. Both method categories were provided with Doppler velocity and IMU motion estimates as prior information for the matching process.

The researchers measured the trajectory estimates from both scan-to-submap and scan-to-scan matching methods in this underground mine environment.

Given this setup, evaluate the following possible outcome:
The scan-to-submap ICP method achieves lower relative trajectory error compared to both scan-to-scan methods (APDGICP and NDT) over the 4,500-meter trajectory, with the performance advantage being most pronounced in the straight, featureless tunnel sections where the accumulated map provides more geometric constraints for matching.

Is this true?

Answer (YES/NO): NO